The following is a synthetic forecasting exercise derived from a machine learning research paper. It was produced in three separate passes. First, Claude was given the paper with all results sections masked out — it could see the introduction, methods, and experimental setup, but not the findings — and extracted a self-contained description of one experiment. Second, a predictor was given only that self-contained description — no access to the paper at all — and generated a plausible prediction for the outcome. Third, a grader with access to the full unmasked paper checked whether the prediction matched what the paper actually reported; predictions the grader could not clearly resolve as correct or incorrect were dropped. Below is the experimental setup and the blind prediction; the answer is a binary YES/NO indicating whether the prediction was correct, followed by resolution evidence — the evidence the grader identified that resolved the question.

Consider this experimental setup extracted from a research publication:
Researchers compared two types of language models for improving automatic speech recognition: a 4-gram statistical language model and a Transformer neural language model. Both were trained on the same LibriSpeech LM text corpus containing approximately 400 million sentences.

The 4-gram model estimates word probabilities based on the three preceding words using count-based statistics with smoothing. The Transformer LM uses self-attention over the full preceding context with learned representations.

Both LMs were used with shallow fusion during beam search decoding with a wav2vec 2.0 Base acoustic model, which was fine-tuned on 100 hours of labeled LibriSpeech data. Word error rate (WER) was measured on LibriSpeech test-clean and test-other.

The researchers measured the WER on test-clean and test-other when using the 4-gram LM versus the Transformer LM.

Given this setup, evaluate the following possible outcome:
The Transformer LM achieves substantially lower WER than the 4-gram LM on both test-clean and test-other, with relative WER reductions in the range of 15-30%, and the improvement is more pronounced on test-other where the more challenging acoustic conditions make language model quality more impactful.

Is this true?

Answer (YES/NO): NO